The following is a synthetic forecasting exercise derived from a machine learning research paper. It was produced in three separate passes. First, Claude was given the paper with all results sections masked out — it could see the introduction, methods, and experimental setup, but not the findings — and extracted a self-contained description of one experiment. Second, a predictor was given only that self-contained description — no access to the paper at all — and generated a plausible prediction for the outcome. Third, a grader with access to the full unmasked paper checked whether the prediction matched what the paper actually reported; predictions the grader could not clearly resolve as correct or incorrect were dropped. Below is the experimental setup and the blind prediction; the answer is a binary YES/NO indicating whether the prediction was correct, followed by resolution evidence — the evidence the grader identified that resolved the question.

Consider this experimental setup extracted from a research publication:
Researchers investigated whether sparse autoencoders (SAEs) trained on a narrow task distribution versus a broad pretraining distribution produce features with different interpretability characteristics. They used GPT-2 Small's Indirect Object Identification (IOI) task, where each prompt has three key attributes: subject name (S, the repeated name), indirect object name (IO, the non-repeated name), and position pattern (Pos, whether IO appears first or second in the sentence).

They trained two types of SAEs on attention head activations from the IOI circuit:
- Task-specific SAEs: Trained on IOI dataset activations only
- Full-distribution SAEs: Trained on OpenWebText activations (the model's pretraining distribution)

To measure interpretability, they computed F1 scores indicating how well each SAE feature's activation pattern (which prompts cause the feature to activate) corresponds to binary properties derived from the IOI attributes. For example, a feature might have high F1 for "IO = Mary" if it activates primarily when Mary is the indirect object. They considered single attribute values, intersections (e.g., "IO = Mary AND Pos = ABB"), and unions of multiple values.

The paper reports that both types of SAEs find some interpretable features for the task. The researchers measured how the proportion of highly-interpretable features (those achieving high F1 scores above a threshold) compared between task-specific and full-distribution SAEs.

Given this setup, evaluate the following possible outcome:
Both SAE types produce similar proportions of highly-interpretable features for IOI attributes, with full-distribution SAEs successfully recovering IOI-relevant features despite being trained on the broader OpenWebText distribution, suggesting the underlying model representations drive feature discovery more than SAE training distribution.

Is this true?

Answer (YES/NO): YES